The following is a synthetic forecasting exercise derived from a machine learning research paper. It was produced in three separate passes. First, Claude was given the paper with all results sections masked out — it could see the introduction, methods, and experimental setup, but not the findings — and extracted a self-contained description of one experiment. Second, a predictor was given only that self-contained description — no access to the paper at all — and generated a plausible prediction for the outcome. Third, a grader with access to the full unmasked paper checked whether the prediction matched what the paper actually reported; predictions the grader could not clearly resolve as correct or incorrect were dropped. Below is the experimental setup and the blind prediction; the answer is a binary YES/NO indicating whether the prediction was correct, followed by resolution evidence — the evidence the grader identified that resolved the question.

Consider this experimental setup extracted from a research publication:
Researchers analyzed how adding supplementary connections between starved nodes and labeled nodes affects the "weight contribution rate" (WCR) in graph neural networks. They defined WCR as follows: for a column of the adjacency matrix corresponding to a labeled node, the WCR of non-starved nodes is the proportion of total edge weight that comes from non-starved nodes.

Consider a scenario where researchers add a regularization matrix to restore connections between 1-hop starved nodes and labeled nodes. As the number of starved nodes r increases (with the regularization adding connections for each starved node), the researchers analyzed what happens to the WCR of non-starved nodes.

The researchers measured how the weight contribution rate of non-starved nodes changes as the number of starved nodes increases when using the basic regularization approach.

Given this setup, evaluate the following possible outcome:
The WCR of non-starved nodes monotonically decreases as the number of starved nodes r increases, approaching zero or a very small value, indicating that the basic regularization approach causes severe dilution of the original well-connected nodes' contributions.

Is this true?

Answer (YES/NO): YES